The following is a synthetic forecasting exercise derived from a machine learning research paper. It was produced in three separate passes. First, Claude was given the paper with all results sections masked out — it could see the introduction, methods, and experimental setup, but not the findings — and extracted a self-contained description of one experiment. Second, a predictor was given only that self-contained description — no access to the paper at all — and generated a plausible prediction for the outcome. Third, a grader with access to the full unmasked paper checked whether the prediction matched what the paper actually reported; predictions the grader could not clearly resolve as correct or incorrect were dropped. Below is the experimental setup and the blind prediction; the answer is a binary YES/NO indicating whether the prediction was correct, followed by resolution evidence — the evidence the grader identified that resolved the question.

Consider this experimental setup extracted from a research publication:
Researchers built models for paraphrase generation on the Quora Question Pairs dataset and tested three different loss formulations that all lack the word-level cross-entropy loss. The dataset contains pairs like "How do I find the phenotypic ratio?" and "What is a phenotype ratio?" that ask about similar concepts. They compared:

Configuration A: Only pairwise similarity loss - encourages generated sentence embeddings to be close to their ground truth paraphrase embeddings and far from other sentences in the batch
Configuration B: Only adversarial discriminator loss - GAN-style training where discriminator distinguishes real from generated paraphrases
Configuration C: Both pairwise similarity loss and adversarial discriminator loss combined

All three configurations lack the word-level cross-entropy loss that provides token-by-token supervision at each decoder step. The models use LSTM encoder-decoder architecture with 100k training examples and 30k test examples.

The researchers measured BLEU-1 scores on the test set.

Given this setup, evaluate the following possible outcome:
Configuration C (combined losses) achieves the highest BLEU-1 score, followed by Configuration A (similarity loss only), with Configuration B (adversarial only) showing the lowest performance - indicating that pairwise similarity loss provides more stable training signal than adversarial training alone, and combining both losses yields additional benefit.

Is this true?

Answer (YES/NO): NO